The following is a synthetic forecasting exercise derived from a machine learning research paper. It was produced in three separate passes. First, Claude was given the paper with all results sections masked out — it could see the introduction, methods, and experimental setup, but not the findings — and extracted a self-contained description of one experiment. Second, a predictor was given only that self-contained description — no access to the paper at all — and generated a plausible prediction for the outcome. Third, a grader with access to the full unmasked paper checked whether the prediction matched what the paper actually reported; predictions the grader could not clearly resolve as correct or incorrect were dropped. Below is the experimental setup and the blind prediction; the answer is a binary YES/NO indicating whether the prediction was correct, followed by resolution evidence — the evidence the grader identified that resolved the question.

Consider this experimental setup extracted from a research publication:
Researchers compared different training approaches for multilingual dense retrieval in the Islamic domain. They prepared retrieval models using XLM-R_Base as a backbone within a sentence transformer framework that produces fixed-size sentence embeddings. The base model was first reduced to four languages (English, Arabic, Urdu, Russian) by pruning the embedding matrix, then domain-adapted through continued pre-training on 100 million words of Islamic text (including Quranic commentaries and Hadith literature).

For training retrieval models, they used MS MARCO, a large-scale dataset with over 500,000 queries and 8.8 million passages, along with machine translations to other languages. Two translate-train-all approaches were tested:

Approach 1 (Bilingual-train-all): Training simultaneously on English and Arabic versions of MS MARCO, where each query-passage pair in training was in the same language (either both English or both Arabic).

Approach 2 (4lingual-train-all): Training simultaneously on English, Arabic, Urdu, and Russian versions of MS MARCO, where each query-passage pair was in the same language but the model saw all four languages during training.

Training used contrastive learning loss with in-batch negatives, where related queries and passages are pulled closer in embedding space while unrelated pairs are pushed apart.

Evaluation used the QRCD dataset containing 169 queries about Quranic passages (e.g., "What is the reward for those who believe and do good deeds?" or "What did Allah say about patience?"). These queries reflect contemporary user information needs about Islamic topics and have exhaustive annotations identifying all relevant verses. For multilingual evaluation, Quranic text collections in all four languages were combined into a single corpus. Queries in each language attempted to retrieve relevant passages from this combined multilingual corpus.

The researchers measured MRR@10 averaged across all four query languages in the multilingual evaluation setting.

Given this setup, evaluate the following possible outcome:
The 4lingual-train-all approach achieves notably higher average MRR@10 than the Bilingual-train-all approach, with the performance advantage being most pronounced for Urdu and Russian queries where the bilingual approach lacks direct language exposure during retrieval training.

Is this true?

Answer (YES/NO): NO